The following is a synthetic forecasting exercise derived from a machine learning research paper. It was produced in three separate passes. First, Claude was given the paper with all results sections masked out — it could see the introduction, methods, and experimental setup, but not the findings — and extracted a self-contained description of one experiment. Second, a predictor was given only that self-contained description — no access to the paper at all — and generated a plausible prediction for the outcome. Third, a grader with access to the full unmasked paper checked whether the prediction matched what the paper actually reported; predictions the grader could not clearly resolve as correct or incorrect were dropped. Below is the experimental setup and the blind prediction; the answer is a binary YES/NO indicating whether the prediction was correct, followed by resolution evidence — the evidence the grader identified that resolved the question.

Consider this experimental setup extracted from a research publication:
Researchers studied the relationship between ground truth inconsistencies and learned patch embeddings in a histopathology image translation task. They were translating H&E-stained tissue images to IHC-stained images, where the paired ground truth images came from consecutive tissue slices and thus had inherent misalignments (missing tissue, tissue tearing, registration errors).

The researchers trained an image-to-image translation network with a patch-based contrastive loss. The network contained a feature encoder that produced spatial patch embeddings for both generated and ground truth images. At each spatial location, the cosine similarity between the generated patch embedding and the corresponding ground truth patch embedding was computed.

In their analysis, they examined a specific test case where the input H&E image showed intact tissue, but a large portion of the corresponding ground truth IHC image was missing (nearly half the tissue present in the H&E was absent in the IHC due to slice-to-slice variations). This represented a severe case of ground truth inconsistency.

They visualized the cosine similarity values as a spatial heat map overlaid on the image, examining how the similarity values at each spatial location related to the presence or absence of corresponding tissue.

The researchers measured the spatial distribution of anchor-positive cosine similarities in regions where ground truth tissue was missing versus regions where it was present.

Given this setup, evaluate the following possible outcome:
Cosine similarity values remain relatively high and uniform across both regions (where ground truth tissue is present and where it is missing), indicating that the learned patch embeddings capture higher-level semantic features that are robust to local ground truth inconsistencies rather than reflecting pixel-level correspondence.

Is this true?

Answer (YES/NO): NO